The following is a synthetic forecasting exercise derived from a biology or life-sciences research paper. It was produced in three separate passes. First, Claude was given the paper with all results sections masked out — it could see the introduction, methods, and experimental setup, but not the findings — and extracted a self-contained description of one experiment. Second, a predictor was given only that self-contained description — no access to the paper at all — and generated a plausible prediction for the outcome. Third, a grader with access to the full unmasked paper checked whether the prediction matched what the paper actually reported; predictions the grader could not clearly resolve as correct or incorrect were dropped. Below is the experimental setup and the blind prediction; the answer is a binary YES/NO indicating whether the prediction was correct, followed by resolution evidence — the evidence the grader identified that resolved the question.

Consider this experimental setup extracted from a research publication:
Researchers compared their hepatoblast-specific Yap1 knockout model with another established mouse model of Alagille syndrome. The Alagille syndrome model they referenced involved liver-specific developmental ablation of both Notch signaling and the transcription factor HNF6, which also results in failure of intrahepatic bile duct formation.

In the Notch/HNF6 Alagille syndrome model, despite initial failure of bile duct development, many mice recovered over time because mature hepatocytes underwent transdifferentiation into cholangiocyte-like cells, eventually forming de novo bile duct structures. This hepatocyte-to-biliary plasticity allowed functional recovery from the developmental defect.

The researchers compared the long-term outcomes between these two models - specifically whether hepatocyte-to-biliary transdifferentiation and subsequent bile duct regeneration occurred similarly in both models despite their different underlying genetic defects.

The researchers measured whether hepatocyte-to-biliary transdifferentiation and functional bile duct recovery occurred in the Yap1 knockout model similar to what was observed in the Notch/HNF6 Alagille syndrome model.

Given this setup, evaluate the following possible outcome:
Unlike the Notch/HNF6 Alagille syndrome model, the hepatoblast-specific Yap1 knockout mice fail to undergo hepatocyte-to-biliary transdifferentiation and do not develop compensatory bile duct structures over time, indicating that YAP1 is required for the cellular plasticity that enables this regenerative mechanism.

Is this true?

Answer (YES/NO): YES